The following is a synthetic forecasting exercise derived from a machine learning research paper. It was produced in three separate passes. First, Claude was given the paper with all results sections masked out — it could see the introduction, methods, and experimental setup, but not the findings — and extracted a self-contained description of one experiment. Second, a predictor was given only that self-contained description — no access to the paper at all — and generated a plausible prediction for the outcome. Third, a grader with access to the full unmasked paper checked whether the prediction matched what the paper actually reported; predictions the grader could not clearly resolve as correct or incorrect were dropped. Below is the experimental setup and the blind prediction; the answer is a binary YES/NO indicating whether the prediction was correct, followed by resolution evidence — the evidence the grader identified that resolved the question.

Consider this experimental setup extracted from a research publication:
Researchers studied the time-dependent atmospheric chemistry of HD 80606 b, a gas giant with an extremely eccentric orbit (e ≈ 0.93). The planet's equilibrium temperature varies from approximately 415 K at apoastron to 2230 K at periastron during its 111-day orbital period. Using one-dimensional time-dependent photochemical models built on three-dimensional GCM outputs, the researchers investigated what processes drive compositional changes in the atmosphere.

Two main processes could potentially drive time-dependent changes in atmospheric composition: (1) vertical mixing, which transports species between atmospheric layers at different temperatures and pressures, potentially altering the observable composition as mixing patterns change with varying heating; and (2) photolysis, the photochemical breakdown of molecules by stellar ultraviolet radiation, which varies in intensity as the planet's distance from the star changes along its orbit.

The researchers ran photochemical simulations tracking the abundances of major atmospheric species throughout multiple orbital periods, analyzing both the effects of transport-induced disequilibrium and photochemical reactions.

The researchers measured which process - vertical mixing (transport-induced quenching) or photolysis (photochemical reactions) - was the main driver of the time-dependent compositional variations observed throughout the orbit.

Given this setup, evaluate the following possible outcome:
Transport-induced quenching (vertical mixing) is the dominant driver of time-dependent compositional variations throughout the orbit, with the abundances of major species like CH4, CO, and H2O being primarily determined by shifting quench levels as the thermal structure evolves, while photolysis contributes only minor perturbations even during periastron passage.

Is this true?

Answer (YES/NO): NO